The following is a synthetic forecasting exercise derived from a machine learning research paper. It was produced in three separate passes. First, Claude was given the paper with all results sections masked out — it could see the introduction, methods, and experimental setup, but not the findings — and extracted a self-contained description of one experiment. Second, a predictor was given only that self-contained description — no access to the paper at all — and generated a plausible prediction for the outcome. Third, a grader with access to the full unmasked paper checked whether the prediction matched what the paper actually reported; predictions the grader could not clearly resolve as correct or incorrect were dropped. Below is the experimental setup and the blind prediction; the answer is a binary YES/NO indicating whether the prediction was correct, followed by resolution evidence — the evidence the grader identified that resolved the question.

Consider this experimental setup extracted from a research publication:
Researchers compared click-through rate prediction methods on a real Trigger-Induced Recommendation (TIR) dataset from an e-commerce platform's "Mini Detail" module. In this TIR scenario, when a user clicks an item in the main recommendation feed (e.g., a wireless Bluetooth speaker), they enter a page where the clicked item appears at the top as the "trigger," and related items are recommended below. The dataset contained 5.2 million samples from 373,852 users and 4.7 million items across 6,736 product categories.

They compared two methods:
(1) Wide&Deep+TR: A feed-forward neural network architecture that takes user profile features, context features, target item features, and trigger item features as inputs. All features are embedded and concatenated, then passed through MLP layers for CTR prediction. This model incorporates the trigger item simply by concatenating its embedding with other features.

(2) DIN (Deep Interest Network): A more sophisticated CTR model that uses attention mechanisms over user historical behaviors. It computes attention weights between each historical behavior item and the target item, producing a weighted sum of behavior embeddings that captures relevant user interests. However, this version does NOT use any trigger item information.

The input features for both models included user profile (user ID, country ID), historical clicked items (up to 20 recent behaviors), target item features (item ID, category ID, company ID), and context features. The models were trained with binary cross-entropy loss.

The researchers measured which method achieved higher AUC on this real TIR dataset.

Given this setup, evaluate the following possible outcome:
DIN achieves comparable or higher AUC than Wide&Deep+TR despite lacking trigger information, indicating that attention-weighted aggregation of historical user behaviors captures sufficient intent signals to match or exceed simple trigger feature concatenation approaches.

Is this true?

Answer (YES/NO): NO